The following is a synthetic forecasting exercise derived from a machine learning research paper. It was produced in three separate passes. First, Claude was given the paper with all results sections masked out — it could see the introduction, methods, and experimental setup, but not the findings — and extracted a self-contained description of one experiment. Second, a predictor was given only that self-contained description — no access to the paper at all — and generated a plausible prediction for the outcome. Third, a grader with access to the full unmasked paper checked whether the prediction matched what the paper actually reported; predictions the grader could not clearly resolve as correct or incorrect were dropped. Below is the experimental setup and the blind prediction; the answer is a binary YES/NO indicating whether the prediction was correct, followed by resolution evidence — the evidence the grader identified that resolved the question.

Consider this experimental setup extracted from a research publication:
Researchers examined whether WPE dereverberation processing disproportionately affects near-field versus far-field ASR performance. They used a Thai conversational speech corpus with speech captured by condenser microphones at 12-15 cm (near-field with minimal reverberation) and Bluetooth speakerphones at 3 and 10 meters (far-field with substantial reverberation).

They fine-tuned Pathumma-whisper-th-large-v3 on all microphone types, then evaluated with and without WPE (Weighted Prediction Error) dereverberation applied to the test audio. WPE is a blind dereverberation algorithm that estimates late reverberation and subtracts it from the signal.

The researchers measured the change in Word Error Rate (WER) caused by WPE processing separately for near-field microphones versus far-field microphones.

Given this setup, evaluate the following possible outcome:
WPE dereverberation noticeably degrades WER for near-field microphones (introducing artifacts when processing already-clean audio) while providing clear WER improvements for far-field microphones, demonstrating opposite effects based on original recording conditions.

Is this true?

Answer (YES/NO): NO